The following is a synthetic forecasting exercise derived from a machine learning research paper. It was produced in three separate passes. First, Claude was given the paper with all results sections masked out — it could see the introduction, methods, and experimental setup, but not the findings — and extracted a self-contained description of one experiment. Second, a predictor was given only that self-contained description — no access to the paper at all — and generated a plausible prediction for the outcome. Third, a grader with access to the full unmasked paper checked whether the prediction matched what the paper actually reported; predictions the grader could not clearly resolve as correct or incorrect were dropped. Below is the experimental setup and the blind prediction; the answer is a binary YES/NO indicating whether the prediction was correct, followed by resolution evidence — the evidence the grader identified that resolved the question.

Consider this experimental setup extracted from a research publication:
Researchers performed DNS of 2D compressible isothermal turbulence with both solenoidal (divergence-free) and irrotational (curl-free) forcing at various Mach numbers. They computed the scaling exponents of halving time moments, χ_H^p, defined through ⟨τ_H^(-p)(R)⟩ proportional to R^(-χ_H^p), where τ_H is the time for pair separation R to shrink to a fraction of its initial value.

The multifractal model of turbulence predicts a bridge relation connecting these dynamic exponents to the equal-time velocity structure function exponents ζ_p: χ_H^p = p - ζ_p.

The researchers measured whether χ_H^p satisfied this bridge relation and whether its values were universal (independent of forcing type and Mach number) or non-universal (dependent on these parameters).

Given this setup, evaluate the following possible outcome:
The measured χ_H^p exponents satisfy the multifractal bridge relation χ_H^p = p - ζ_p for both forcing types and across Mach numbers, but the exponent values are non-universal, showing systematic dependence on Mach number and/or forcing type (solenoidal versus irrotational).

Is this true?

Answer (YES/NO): NO